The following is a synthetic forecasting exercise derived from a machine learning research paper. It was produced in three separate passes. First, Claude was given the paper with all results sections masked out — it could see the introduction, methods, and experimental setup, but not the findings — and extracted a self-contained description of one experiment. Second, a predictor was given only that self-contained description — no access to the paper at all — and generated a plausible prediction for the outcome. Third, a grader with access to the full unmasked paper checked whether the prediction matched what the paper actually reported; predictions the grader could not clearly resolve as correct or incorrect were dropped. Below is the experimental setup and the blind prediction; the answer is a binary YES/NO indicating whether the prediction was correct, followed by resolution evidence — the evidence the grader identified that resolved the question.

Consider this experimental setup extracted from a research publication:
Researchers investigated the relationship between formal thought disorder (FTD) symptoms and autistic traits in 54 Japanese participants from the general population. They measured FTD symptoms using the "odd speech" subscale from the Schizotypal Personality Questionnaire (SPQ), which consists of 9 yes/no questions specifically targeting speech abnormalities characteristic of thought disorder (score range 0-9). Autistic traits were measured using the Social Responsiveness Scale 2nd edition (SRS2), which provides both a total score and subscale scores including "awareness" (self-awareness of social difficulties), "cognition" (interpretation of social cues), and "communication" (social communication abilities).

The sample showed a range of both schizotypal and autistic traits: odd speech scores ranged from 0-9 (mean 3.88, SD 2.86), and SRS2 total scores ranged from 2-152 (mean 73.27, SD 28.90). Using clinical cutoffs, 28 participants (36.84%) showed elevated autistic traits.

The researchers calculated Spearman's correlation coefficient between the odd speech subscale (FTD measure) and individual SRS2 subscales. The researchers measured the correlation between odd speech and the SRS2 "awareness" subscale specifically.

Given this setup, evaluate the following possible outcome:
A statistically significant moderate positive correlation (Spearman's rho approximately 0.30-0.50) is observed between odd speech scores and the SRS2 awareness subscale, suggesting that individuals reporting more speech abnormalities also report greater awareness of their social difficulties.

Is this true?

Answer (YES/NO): NO